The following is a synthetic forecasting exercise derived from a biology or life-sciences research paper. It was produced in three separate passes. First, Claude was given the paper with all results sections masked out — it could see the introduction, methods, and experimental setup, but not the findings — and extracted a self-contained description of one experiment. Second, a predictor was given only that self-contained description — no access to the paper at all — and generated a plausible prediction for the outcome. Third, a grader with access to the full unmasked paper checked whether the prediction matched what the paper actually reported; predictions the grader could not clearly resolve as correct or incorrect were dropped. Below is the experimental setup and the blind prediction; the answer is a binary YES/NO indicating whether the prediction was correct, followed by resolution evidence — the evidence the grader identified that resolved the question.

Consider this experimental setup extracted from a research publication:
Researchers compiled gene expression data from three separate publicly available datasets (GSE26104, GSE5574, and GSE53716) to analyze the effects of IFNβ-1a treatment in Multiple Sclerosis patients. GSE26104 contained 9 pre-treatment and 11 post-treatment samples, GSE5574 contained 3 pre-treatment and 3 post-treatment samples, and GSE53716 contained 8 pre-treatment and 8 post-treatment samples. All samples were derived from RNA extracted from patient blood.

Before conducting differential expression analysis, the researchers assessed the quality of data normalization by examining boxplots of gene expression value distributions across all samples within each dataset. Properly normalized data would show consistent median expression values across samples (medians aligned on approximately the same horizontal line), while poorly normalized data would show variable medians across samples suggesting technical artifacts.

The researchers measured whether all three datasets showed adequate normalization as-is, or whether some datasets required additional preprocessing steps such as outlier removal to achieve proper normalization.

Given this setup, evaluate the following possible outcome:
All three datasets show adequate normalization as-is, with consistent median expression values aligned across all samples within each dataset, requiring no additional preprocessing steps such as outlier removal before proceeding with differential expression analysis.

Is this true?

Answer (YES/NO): NO